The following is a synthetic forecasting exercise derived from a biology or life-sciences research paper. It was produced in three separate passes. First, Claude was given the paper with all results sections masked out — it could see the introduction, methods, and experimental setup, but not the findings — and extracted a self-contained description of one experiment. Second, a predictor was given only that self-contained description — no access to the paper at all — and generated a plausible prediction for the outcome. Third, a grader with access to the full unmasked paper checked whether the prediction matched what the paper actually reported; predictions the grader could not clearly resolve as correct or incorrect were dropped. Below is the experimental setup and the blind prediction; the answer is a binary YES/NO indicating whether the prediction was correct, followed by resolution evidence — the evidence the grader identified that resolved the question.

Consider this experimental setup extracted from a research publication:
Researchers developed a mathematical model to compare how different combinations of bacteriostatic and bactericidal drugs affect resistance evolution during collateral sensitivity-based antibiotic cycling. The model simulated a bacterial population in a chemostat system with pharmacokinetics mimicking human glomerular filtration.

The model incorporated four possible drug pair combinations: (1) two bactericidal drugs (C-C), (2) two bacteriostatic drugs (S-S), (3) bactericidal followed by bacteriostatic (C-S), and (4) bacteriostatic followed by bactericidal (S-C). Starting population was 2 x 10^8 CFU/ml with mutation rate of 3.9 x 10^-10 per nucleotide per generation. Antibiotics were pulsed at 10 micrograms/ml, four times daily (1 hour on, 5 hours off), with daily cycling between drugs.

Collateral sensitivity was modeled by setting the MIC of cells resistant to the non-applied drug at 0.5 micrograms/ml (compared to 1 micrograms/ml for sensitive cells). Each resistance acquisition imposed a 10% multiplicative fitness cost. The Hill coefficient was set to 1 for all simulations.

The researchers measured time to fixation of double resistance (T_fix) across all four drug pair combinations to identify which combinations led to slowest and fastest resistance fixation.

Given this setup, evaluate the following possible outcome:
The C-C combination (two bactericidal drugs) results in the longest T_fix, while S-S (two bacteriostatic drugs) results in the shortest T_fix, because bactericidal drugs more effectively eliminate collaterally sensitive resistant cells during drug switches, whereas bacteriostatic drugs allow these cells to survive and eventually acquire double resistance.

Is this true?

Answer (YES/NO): NO